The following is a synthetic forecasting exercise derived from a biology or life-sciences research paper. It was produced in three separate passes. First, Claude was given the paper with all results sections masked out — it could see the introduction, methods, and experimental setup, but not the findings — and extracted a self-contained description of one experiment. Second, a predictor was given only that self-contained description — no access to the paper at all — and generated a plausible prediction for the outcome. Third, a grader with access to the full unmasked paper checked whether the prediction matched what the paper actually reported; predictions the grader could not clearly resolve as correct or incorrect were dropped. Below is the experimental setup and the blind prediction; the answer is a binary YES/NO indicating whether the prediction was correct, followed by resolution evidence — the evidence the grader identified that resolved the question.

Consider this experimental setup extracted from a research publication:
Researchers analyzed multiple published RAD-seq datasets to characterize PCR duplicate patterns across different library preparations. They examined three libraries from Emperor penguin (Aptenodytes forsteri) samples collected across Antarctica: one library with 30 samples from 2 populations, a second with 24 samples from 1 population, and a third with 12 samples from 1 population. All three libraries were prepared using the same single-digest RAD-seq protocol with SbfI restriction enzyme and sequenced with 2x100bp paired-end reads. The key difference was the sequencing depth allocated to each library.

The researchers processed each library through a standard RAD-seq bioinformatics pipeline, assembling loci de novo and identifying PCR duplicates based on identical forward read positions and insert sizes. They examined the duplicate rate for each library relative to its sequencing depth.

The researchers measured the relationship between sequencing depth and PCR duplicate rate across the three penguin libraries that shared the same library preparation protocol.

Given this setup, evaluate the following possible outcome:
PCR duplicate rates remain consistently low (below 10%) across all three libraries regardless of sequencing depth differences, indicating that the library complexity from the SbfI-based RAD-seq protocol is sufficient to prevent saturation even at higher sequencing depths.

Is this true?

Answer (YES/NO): NO